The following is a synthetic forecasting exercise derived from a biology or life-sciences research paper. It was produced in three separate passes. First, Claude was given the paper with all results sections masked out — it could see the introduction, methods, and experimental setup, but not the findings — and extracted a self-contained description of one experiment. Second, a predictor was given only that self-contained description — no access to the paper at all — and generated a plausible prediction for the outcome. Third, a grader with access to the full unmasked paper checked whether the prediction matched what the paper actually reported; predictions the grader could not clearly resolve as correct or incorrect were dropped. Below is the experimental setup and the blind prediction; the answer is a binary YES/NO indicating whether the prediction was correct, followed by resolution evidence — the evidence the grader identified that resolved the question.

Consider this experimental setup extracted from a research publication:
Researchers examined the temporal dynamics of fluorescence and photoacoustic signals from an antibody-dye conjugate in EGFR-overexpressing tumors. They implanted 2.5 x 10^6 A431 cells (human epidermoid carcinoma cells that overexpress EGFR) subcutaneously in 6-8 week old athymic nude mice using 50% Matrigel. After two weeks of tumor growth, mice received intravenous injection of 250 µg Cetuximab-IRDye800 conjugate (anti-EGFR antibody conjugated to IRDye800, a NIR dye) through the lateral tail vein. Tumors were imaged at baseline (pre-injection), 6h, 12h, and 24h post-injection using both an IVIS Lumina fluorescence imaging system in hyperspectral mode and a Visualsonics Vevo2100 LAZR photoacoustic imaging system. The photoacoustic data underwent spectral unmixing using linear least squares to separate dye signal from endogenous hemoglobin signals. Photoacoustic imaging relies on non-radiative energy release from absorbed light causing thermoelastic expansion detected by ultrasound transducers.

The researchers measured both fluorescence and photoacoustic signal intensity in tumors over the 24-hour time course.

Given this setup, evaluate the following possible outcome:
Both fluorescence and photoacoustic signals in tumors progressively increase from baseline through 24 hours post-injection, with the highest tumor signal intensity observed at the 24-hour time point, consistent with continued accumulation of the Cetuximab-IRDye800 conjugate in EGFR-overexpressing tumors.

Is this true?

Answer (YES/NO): NO